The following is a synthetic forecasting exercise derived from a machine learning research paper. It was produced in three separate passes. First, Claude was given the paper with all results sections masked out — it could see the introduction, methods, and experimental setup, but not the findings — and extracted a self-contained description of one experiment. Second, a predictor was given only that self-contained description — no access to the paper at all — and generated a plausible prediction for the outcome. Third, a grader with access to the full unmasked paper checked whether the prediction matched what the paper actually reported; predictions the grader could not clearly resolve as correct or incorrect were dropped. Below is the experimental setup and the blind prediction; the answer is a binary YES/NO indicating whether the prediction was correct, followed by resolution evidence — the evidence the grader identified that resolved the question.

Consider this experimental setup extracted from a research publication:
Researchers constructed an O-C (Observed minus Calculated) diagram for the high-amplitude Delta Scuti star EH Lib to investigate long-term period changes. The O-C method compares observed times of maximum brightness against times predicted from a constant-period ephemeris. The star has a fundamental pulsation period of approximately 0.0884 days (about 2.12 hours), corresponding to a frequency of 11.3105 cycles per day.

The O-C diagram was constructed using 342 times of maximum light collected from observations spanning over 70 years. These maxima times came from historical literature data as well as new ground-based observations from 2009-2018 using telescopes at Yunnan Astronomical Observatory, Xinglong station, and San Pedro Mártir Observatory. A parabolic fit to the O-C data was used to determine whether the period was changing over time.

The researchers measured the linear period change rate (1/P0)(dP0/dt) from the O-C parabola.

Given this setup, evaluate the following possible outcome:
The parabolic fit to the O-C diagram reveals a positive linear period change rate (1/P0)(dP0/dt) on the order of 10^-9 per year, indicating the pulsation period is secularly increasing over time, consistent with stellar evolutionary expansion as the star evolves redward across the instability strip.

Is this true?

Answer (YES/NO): YES